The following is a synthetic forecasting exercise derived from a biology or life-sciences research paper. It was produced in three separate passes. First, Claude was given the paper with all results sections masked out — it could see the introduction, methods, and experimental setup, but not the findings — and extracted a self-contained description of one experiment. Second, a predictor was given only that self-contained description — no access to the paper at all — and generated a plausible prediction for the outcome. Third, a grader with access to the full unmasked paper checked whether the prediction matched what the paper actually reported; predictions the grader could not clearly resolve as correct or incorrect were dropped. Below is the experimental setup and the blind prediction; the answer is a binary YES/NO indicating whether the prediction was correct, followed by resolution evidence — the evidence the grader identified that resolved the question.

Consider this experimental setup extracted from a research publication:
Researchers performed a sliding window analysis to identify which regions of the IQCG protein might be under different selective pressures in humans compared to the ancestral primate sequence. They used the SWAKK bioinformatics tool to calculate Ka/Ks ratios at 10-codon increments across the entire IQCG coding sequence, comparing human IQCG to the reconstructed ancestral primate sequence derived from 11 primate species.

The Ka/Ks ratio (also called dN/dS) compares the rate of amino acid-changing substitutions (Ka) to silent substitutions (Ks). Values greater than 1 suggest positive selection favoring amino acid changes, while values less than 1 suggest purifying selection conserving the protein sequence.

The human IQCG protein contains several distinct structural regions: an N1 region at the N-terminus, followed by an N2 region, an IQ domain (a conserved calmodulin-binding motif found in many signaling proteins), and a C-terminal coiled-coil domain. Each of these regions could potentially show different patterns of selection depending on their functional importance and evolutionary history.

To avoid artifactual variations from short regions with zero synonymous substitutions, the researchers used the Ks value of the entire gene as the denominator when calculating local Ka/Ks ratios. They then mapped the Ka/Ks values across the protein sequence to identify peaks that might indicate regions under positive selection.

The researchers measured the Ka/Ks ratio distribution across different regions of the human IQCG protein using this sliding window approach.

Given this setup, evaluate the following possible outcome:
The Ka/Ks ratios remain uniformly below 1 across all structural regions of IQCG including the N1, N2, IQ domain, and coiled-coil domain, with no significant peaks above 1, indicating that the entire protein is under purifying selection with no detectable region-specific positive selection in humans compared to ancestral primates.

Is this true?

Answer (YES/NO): NO